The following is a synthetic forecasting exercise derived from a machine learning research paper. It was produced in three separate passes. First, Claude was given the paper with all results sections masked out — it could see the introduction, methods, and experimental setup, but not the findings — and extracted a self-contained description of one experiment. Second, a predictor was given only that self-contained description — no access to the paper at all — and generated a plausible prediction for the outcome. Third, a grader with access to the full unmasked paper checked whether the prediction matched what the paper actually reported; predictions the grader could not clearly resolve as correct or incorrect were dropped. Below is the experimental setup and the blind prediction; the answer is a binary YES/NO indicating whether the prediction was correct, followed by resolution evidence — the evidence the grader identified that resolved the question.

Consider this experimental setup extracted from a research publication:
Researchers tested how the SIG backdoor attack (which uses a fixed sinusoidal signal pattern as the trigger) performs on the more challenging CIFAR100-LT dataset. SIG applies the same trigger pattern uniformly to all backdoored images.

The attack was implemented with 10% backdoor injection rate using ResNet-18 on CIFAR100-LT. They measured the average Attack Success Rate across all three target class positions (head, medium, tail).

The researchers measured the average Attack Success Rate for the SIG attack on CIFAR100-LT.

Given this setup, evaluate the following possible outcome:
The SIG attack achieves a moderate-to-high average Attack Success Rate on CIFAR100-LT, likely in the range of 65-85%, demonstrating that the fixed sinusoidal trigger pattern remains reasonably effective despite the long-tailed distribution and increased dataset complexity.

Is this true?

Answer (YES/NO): NO